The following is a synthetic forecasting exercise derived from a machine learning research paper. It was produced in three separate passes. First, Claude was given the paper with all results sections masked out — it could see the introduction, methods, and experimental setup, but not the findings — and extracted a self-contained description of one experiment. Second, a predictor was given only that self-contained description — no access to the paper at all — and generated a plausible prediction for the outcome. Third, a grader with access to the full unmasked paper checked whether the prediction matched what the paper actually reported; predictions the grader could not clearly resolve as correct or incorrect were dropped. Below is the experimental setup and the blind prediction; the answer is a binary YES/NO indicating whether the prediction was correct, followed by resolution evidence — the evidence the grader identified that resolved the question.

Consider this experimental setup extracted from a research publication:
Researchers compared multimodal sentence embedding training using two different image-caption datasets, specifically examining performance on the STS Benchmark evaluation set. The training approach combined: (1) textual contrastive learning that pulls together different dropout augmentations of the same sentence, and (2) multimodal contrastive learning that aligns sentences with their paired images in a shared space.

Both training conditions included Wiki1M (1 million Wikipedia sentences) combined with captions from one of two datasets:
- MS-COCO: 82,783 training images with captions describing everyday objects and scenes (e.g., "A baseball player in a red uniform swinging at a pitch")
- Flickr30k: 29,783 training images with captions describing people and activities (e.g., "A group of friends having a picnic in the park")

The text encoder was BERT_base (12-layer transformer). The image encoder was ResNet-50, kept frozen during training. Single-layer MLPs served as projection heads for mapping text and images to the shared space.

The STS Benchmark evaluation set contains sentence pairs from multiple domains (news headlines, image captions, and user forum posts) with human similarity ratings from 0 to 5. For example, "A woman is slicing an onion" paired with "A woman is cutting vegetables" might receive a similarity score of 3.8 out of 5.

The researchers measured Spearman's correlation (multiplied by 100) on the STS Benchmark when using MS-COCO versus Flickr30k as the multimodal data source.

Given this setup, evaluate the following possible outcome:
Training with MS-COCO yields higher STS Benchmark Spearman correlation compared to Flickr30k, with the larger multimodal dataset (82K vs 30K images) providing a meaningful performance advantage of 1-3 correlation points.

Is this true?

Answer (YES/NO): NO